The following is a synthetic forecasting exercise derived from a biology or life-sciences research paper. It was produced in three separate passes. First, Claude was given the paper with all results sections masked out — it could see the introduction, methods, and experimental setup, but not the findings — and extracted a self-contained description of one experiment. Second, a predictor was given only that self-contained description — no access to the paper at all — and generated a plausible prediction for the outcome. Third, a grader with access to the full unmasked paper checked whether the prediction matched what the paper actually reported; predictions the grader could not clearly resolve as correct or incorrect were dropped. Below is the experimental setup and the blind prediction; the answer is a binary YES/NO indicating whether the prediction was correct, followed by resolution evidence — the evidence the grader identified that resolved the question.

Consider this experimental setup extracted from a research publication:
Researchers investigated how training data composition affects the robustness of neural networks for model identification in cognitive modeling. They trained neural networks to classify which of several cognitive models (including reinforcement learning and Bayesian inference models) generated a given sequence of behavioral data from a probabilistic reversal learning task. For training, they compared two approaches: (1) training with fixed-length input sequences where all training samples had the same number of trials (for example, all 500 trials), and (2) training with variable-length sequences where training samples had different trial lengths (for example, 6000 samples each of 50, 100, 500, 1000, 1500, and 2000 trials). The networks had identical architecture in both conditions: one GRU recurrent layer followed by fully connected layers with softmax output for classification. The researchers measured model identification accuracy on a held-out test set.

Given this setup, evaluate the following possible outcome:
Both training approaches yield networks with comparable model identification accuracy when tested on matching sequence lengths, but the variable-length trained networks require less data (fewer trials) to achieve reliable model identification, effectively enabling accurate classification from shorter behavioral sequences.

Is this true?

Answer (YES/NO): NO